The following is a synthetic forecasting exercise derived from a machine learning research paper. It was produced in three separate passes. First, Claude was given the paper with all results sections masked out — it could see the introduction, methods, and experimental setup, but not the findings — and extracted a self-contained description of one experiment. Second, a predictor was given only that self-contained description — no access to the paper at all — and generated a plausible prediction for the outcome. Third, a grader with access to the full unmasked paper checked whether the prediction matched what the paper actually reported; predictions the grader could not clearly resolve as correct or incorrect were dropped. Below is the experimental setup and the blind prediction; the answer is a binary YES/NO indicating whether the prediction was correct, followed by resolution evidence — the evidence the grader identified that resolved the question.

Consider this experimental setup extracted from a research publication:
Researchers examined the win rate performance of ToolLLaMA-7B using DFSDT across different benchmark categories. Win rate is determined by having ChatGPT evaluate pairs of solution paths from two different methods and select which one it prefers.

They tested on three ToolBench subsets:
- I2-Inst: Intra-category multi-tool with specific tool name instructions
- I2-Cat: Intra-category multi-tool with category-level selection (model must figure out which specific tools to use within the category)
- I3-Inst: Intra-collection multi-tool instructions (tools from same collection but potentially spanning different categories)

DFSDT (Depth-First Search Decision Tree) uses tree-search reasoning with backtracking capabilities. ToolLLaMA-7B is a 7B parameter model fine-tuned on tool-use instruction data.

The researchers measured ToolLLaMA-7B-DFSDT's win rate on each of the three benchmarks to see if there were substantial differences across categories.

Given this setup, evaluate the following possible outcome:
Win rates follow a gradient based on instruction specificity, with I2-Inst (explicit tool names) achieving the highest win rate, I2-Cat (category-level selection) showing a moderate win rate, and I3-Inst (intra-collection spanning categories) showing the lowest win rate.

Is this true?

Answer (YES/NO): NO